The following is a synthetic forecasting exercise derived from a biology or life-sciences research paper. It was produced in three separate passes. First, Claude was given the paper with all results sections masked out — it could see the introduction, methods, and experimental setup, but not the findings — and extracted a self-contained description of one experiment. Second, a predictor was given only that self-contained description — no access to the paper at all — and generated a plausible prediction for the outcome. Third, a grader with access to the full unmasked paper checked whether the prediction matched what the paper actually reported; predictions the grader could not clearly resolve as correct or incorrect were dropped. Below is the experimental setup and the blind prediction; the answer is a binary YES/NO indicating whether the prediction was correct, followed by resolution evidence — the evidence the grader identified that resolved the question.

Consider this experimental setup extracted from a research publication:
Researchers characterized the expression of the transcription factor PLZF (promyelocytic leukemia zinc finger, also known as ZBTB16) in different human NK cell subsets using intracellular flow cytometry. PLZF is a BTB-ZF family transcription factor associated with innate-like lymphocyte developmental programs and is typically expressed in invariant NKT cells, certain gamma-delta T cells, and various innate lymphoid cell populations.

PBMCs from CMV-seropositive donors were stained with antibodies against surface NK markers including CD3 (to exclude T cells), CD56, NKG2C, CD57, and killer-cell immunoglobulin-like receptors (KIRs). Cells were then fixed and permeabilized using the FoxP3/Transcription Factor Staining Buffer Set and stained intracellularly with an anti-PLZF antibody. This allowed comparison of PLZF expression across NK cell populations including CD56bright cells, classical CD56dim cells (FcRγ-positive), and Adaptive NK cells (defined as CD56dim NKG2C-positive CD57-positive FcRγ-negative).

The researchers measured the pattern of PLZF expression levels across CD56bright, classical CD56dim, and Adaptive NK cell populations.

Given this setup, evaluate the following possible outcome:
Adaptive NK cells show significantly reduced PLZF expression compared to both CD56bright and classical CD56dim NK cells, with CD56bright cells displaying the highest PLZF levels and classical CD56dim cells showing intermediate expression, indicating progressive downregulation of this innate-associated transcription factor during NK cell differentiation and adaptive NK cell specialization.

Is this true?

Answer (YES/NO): NO